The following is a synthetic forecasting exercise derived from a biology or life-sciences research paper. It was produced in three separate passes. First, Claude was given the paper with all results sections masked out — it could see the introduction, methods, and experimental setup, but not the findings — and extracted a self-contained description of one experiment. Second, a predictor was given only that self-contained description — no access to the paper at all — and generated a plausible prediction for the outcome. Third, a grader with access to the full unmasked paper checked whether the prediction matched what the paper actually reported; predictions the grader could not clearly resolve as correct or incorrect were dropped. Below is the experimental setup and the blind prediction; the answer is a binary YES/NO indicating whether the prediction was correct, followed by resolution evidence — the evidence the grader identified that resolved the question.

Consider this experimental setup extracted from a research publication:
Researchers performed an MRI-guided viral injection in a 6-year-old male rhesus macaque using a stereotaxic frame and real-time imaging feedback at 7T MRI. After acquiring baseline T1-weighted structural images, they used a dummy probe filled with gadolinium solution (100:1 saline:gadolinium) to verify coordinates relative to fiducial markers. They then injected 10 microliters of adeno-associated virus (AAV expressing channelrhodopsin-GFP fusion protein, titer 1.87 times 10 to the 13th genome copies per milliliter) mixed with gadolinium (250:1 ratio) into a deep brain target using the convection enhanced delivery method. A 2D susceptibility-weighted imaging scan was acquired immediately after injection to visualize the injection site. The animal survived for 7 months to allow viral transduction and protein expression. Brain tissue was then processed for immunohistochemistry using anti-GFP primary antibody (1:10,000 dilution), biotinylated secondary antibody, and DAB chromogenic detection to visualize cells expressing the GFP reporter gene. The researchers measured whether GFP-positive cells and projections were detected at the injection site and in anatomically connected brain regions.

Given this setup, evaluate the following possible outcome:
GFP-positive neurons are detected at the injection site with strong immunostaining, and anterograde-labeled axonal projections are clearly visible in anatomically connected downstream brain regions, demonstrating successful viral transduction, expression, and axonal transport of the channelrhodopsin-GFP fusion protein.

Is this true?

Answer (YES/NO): NO